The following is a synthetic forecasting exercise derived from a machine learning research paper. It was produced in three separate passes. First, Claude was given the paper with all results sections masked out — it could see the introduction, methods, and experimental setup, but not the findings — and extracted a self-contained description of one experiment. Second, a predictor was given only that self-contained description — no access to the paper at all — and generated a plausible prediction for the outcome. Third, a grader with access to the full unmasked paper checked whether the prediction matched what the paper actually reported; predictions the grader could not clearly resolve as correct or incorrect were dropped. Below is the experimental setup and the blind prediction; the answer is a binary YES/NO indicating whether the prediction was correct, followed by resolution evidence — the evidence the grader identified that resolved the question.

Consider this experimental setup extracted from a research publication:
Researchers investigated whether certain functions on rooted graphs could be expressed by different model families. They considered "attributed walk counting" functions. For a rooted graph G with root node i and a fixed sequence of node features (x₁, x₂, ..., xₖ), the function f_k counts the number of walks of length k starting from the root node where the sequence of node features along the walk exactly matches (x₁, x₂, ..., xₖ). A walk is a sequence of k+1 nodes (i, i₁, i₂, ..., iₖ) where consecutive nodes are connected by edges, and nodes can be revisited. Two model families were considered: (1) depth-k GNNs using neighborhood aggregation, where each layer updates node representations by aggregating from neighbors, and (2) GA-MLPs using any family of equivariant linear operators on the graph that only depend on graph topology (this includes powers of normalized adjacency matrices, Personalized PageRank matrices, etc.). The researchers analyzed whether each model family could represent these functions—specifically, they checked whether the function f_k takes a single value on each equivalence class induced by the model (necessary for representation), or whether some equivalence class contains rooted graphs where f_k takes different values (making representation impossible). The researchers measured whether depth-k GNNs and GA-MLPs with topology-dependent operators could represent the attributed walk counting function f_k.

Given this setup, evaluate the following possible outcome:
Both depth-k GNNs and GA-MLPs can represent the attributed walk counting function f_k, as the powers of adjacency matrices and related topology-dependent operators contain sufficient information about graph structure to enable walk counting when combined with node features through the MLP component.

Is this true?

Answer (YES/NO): NO